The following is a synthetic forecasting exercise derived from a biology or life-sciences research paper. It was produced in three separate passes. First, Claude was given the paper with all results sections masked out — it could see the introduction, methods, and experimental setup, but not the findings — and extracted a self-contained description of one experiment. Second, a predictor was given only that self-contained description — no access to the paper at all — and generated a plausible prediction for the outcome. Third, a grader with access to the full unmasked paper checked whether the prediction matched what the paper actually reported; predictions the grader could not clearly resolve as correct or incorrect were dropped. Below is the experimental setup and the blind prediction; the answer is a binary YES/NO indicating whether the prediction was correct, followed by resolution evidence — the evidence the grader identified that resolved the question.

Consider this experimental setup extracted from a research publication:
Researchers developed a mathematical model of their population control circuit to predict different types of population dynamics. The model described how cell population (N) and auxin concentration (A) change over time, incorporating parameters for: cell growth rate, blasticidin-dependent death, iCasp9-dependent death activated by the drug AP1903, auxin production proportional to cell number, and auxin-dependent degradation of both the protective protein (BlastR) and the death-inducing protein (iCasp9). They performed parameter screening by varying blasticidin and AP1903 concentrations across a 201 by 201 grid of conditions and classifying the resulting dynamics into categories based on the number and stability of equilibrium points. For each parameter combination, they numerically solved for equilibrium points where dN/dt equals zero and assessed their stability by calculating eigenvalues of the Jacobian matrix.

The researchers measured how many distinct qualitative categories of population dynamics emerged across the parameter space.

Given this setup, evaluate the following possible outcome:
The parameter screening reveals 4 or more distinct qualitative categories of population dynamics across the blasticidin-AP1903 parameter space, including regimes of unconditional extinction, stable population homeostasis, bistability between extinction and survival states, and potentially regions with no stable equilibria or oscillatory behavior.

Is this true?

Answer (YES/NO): YES